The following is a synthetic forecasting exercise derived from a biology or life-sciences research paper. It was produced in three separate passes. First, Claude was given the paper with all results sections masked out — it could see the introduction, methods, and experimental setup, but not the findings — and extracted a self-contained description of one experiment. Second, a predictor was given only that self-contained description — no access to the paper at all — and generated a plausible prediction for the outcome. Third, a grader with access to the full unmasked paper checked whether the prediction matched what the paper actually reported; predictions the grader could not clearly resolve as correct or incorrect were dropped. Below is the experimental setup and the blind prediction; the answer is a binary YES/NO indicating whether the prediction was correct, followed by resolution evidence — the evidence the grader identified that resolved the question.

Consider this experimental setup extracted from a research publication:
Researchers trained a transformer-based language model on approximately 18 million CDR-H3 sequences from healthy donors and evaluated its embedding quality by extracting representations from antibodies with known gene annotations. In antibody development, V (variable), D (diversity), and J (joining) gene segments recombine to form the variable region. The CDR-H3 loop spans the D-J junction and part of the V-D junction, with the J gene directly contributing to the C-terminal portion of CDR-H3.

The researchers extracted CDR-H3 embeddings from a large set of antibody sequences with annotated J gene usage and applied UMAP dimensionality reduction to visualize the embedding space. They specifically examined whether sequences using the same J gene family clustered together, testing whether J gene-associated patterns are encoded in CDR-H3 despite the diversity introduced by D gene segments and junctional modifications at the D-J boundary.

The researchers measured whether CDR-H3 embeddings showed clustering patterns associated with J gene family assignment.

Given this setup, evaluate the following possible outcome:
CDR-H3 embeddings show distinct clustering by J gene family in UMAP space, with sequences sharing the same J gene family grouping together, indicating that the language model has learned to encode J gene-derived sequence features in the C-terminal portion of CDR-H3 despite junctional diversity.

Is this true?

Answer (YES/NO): YES